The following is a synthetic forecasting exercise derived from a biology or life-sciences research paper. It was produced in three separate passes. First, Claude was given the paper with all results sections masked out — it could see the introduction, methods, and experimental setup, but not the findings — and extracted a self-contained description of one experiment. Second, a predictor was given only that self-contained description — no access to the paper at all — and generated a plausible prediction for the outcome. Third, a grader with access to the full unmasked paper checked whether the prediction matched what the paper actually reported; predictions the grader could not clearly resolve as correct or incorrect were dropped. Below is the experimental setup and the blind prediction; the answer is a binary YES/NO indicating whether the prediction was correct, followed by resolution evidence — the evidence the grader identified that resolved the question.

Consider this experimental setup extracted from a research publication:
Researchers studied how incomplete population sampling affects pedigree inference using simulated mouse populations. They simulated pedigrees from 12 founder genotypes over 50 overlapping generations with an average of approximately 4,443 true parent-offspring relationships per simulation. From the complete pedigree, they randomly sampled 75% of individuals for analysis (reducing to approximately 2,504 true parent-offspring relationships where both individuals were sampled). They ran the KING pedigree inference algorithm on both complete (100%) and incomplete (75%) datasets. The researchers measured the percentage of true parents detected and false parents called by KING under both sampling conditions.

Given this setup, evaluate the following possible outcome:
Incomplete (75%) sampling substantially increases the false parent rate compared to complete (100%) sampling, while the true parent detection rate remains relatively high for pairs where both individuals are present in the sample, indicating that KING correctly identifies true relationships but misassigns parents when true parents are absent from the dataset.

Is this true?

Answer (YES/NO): NO